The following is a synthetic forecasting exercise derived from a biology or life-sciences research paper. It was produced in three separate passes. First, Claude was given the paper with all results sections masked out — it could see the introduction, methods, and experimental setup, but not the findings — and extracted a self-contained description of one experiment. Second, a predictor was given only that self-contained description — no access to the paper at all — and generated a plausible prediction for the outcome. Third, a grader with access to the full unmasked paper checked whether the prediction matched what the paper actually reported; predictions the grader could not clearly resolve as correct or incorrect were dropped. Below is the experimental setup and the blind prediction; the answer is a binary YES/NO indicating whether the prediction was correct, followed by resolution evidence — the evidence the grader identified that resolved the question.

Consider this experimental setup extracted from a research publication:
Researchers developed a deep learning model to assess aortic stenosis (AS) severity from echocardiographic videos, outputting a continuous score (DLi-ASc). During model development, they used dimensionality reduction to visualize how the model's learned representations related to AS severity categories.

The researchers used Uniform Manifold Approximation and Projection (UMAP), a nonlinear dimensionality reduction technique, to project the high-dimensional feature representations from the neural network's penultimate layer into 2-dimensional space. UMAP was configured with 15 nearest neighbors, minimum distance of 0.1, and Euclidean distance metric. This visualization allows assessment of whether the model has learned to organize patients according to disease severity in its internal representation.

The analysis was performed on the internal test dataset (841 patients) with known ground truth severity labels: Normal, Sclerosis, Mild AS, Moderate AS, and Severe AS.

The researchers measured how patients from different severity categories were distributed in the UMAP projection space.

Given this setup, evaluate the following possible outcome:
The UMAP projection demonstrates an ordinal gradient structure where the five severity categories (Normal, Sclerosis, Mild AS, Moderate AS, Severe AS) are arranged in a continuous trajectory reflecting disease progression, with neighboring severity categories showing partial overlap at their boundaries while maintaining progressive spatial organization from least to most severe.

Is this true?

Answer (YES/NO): YES